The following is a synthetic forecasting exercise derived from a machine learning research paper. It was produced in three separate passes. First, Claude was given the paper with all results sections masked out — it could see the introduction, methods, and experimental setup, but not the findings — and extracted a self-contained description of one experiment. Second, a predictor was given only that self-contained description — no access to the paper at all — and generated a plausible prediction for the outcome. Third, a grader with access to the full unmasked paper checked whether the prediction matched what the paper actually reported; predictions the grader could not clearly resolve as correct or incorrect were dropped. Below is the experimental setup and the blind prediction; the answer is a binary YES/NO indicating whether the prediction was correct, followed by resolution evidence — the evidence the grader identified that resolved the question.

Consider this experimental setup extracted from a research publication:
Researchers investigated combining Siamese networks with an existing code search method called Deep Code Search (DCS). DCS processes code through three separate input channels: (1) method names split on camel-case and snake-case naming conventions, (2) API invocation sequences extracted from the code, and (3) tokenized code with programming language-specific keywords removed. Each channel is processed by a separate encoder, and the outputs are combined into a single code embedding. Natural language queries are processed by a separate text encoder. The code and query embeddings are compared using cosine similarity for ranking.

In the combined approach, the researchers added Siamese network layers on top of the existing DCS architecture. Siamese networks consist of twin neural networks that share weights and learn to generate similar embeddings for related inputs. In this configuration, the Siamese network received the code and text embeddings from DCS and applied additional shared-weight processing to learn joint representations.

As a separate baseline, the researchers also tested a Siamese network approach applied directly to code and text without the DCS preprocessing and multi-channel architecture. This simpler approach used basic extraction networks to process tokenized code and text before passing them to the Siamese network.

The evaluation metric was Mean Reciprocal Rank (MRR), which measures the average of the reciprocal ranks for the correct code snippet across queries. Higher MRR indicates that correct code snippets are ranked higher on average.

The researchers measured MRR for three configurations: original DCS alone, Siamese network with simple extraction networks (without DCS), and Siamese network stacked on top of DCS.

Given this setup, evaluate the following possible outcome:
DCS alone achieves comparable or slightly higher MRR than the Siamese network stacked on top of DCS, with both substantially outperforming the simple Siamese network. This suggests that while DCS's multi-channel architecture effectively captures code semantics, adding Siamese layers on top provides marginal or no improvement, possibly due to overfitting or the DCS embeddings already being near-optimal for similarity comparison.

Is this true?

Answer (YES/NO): NO